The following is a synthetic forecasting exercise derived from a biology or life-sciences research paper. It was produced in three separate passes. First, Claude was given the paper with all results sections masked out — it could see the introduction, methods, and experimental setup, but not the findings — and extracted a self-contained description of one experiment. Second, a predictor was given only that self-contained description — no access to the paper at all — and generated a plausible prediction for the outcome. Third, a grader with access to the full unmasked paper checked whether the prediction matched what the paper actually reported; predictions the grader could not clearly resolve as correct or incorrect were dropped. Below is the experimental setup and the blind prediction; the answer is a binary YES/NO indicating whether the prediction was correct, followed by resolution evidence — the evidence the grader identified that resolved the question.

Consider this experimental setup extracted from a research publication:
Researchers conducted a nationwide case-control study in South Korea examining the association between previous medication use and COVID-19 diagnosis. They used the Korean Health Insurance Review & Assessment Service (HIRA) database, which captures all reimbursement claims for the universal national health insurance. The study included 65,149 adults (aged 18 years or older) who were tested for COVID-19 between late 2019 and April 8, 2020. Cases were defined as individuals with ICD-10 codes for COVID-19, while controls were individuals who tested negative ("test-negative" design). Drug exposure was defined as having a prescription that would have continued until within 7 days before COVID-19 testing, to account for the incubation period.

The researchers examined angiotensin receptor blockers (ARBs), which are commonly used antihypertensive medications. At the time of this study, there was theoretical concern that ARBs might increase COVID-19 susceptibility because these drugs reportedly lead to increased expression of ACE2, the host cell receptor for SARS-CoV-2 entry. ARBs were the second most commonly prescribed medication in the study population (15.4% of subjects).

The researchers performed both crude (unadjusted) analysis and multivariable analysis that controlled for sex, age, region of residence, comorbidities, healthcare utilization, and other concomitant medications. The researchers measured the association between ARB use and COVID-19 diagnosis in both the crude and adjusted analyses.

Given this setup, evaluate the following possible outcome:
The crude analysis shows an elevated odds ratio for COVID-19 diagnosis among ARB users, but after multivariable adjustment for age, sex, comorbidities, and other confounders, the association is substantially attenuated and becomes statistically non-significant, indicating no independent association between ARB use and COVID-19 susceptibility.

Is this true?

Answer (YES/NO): NO